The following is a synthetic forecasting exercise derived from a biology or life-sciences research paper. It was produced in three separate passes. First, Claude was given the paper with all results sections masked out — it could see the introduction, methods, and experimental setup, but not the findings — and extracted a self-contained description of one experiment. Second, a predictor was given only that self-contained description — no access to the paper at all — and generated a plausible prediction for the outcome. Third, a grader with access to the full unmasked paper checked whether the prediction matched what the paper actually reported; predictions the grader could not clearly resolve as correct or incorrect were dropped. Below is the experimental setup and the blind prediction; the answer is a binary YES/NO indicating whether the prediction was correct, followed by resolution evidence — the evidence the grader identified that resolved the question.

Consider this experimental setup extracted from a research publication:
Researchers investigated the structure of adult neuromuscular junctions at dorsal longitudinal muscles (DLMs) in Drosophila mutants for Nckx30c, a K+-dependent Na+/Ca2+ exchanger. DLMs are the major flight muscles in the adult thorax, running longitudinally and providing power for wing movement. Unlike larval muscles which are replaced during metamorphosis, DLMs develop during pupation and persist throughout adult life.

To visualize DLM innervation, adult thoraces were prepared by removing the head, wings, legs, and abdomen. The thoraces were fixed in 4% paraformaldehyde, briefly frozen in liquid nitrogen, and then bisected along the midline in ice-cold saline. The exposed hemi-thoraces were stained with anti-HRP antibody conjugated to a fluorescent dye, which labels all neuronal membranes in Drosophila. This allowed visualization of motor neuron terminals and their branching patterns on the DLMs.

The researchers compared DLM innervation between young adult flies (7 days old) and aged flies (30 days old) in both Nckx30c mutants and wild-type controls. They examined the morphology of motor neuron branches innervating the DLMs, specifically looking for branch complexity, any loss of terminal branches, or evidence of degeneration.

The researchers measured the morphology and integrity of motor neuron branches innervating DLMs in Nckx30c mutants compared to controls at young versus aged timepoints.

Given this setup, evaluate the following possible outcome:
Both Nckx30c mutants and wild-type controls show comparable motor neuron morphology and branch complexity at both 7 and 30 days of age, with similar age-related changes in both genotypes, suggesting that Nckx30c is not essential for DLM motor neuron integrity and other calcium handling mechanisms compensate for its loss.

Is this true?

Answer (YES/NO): NO